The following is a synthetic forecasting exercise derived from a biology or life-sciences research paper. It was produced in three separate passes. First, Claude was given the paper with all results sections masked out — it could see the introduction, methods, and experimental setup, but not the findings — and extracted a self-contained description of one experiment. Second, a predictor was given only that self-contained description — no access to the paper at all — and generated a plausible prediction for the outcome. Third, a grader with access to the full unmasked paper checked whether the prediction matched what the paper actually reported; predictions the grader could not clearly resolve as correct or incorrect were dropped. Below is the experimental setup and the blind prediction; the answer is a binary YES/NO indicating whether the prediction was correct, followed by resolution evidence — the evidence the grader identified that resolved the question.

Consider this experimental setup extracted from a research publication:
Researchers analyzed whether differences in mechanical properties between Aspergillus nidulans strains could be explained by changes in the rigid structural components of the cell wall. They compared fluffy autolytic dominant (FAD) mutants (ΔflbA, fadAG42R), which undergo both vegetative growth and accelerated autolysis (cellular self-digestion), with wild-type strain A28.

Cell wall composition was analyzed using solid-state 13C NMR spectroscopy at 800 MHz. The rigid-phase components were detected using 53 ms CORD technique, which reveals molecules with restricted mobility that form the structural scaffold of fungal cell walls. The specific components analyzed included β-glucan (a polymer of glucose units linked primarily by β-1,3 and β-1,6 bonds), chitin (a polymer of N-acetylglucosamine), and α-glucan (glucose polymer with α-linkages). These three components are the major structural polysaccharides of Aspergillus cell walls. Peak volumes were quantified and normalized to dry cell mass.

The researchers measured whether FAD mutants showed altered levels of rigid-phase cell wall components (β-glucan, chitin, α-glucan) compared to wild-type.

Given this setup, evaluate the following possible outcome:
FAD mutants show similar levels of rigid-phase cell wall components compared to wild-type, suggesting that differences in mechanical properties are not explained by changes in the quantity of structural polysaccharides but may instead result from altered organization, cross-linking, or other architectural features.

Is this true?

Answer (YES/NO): NO